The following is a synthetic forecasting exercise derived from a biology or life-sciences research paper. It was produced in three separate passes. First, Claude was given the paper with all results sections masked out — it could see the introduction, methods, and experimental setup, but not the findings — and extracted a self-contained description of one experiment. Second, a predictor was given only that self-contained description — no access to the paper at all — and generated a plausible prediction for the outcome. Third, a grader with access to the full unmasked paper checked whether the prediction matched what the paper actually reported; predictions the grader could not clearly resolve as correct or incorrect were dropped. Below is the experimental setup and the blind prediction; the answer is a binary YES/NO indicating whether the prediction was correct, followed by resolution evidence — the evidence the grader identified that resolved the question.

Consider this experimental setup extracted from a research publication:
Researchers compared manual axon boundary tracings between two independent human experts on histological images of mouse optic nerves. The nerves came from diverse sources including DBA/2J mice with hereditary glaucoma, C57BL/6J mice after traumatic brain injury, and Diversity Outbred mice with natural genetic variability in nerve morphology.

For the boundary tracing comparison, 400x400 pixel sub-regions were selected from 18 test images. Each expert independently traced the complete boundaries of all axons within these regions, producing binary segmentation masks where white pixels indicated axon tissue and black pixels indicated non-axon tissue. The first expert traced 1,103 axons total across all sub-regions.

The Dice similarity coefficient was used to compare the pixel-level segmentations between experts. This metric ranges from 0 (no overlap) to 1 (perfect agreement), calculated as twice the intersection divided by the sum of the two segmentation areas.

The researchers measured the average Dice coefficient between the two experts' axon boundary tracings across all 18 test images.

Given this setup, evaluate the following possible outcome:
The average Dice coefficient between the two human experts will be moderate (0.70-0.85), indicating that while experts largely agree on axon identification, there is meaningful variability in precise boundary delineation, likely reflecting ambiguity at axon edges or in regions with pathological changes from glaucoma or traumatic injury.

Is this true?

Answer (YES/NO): YES